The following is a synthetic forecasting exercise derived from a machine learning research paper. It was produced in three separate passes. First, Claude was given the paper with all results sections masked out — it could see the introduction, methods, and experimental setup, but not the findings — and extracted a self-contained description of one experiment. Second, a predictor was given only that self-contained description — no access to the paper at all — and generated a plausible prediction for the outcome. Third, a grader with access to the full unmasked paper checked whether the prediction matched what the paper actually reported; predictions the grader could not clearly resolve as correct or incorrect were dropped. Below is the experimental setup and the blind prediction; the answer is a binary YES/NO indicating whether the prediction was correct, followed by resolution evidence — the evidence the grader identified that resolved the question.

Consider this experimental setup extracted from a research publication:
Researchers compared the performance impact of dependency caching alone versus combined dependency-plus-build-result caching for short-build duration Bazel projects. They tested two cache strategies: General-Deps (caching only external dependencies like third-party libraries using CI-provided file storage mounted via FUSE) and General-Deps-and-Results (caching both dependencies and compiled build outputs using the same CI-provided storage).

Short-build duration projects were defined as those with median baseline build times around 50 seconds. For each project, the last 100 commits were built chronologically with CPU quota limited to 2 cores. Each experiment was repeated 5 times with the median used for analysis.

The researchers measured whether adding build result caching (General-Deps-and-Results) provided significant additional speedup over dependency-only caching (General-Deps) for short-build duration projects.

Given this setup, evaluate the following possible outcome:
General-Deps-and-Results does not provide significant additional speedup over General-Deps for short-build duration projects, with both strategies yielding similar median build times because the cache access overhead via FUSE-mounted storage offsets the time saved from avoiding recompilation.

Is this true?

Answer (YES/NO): YES